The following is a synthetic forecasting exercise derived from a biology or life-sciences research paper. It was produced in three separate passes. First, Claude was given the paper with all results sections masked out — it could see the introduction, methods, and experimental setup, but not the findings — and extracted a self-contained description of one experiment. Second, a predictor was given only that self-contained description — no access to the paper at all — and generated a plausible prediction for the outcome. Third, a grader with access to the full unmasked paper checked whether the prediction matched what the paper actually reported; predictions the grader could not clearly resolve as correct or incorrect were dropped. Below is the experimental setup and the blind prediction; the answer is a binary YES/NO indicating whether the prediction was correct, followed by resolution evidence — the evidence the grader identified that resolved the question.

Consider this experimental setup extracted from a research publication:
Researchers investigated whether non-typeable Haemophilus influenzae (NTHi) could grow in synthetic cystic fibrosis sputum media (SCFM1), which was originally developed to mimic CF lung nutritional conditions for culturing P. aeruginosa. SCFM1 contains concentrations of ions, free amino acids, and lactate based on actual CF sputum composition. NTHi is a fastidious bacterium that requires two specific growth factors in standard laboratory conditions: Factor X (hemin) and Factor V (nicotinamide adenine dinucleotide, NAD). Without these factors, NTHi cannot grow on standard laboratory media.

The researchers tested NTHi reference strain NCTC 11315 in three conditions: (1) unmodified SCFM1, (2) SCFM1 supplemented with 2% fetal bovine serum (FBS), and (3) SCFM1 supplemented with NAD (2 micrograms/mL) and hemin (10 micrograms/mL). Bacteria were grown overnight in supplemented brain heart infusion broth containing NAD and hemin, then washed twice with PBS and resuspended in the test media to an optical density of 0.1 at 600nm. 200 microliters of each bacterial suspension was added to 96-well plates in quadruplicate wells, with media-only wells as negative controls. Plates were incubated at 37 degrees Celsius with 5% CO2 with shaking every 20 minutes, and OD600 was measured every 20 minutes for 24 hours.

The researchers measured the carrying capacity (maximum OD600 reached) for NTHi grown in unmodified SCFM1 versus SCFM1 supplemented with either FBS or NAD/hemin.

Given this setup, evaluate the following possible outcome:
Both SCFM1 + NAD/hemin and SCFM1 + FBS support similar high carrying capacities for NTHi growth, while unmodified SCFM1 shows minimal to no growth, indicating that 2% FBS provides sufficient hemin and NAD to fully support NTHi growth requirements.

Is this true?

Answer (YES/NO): NO